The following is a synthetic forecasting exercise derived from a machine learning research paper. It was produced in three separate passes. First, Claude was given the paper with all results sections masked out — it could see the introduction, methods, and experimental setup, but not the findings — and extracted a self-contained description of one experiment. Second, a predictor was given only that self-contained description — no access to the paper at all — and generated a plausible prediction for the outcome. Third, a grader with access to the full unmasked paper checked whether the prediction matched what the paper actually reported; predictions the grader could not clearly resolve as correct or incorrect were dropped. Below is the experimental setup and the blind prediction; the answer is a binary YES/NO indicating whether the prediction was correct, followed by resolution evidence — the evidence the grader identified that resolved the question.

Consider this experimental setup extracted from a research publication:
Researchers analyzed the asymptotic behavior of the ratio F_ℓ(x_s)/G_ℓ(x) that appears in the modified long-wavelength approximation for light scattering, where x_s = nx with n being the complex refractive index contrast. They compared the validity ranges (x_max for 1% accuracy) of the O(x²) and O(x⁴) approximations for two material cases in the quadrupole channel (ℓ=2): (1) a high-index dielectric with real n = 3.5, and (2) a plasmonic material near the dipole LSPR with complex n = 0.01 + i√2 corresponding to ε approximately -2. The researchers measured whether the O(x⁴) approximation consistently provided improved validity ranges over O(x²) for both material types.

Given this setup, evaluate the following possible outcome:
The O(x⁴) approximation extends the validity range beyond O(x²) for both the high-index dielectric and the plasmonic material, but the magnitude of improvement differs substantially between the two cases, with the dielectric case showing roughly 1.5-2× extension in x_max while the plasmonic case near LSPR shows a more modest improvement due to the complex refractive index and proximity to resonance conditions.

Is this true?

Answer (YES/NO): NO